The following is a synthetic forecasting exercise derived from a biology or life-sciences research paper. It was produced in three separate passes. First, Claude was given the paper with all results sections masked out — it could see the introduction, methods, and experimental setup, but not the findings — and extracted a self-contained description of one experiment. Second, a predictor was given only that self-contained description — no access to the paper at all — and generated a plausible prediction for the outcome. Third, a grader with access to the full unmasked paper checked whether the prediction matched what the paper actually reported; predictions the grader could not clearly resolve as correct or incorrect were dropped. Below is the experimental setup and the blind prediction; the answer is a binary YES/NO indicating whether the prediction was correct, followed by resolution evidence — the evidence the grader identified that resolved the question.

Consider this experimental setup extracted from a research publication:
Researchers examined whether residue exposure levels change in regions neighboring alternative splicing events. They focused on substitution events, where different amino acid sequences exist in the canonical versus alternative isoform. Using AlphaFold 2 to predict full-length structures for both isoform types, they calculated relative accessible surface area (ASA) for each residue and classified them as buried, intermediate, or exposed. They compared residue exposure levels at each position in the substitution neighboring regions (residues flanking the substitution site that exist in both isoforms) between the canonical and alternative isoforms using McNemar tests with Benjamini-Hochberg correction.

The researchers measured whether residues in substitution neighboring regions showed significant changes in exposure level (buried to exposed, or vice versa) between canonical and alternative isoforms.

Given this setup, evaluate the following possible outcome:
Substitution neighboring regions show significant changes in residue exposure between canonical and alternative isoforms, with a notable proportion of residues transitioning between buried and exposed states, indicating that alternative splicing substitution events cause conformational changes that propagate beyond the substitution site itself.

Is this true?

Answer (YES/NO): NO